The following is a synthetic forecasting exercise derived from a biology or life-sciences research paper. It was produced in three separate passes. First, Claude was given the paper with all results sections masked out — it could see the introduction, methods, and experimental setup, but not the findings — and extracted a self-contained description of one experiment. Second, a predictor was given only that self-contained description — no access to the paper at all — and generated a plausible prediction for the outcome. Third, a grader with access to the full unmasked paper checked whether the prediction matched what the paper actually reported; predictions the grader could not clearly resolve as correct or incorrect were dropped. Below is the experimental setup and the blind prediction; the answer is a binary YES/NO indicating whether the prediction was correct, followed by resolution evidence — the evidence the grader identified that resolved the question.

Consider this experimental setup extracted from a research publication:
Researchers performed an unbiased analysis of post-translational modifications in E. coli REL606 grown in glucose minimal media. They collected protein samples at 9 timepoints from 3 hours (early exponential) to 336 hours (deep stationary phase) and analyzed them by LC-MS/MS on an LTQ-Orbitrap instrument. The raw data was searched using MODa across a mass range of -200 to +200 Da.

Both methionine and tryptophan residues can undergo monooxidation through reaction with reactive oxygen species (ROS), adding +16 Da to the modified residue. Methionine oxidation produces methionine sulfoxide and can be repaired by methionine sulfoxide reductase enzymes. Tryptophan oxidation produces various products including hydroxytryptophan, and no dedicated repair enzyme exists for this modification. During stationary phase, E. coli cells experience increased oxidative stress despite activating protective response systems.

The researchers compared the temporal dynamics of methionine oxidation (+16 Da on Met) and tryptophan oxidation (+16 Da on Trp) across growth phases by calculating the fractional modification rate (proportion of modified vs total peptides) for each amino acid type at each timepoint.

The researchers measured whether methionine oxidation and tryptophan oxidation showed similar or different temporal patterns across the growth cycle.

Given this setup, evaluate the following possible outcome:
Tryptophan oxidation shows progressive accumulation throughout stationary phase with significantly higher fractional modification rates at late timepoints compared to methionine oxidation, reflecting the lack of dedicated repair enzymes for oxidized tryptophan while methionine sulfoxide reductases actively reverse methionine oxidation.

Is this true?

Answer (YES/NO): NO